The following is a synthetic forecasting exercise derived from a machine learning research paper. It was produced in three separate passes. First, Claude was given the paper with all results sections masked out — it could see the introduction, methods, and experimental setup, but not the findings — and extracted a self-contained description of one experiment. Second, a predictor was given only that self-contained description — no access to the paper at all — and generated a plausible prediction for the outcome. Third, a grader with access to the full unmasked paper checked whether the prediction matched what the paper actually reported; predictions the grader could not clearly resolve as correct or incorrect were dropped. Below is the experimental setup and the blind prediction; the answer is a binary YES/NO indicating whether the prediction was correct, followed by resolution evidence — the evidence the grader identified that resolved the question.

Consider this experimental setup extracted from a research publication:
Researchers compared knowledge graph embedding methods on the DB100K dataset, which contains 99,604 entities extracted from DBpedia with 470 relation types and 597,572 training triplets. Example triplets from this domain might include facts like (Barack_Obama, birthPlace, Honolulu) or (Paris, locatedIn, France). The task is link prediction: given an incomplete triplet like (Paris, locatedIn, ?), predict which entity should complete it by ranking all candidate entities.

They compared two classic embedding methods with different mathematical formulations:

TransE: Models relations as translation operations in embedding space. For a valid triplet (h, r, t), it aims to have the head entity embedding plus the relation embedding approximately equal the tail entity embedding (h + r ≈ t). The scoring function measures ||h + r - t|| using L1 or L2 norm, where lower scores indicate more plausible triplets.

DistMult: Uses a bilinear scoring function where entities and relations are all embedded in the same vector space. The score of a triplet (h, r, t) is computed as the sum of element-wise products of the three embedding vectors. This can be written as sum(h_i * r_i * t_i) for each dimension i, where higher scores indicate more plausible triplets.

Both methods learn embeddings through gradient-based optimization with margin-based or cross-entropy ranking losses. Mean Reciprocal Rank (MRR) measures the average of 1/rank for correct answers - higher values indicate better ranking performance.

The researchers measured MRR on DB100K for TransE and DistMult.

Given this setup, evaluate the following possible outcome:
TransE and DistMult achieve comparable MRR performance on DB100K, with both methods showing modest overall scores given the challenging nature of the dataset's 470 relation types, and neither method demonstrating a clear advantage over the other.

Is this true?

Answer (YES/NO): NO